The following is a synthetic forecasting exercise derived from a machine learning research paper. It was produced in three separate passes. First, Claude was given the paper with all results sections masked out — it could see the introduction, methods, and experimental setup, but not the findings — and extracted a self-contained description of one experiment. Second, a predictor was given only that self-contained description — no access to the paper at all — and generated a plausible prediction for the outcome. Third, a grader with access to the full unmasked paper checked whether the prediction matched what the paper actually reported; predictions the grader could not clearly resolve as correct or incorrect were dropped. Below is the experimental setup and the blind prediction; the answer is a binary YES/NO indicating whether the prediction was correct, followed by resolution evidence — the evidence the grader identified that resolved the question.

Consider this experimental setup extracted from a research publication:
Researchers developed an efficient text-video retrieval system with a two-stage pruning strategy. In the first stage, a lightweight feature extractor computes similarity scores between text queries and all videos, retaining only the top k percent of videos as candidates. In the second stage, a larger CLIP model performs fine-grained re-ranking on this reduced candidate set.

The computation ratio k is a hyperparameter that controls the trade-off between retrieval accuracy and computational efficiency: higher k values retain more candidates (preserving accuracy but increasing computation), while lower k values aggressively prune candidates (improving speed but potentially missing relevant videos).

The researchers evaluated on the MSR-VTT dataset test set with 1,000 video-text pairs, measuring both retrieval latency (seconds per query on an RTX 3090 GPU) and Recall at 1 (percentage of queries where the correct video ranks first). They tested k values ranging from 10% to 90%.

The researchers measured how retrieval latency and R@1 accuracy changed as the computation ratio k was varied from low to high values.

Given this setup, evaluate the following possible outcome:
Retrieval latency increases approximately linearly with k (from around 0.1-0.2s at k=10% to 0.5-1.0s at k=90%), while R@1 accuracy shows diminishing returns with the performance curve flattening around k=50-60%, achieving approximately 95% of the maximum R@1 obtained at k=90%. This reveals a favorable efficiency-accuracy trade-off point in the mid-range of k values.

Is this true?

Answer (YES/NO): NO